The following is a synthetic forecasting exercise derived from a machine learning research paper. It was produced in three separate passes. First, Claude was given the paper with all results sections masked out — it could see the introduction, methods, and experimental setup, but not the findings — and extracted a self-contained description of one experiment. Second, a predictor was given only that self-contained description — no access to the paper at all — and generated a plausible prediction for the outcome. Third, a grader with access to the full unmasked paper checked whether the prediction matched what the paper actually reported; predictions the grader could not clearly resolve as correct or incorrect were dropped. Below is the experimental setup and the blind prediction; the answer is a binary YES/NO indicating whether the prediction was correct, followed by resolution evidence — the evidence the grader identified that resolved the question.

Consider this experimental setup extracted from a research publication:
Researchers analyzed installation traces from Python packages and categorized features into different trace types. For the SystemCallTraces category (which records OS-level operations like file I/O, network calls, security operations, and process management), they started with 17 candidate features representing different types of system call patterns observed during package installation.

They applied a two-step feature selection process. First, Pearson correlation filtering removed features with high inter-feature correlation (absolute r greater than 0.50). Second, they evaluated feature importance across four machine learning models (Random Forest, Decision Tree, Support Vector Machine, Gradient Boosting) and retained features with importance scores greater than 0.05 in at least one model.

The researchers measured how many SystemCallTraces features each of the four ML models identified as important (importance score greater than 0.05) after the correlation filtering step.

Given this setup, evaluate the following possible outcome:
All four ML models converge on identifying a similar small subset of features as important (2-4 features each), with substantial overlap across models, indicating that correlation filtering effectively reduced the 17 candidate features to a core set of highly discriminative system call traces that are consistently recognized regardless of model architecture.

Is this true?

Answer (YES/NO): NO